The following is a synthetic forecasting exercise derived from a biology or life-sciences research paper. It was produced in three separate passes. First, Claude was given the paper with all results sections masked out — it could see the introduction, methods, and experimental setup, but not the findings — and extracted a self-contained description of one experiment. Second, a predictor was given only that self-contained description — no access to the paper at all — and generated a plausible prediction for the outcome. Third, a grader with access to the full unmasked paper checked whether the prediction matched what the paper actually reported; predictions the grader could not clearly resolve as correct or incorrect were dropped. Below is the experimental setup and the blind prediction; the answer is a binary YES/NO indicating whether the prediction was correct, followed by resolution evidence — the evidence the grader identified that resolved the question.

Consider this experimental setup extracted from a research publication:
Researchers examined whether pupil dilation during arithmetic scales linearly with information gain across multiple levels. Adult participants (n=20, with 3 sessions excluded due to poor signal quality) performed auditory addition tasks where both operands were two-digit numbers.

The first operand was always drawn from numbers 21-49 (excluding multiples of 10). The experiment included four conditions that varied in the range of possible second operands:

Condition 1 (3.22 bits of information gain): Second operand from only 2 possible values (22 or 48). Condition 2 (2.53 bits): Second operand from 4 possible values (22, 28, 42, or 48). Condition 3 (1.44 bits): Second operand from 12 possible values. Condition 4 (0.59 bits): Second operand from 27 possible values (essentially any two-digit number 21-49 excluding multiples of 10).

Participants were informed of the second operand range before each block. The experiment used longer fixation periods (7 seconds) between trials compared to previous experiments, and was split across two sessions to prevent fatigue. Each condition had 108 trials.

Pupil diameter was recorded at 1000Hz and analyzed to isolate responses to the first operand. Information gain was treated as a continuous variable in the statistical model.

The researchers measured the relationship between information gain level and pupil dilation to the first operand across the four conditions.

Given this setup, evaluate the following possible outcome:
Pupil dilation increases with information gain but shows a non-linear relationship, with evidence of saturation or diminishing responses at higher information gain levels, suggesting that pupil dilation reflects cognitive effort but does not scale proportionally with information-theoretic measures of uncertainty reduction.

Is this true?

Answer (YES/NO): NO